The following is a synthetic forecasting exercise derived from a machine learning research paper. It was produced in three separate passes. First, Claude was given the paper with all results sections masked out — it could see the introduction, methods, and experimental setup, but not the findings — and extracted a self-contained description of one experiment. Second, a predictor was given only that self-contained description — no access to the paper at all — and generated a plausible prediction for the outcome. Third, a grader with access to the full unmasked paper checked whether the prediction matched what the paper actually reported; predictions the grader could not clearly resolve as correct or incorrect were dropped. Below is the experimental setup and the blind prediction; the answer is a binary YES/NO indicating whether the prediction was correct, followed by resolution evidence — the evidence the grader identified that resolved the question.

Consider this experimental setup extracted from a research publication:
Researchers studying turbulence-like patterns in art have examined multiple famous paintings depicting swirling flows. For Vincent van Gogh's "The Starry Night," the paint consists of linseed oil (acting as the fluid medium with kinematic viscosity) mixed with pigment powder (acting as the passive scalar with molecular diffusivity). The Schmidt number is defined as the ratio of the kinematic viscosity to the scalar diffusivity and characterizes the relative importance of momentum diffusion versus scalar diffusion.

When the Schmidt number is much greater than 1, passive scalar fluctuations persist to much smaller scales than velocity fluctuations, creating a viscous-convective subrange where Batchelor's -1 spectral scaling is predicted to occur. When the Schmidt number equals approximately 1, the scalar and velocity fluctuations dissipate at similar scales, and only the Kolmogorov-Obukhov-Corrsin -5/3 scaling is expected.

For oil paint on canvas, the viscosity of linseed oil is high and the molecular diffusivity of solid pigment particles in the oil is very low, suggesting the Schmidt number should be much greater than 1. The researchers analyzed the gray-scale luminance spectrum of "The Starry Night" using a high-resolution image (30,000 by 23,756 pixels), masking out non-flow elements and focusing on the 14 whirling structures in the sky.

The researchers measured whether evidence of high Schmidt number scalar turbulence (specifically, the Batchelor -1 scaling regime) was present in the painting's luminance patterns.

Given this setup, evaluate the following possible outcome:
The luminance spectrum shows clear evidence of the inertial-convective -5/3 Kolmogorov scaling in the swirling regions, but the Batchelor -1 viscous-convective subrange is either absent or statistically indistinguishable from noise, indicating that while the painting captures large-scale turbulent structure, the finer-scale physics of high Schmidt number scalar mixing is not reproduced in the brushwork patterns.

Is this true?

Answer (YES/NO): NO